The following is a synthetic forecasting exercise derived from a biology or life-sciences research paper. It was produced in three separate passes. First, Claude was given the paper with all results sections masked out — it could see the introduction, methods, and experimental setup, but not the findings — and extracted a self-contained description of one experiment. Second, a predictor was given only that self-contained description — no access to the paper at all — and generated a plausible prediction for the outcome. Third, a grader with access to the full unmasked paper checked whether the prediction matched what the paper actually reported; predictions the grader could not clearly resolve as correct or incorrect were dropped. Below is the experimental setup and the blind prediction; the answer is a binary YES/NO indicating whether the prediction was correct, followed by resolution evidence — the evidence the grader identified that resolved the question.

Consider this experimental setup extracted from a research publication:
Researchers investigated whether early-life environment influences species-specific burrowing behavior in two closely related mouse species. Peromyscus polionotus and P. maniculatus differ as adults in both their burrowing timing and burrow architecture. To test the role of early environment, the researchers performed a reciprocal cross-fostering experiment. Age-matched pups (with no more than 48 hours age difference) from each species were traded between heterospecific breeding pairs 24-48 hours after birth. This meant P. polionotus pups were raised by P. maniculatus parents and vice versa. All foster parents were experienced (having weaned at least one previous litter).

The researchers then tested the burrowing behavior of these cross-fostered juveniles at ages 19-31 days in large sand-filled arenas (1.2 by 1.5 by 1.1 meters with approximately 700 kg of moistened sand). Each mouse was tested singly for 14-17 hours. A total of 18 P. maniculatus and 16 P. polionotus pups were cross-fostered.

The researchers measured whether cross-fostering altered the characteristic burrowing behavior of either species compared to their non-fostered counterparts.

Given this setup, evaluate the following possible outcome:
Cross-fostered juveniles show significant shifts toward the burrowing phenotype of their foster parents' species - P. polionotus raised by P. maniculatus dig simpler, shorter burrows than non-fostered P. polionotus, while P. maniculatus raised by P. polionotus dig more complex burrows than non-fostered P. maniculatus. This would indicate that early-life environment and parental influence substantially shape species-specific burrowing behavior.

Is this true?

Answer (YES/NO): NO